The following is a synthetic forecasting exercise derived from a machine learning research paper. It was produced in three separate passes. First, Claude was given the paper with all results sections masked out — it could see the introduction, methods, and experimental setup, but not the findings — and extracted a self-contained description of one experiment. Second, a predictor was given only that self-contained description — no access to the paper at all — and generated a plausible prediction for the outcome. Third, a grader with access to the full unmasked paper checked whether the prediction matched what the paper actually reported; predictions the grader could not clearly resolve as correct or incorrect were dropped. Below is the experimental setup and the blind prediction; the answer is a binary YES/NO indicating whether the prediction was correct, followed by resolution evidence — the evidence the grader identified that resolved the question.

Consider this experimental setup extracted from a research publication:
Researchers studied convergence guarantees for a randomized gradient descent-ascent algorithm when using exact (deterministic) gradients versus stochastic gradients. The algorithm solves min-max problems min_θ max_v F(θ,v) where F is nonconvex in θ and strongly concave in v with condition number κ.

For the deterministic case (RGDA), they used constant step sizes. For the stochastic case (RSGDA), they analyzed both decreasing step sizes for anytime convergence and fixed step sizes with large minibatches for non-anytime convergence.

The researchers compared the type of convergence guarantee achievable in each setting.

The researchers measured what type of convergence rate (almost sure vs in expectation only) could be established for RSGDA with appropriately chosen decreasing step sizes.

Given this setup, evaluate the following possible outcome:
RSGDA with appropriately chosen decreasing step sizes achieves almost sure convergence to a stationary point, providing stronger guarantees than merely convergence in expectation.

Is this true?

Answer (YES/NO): YES